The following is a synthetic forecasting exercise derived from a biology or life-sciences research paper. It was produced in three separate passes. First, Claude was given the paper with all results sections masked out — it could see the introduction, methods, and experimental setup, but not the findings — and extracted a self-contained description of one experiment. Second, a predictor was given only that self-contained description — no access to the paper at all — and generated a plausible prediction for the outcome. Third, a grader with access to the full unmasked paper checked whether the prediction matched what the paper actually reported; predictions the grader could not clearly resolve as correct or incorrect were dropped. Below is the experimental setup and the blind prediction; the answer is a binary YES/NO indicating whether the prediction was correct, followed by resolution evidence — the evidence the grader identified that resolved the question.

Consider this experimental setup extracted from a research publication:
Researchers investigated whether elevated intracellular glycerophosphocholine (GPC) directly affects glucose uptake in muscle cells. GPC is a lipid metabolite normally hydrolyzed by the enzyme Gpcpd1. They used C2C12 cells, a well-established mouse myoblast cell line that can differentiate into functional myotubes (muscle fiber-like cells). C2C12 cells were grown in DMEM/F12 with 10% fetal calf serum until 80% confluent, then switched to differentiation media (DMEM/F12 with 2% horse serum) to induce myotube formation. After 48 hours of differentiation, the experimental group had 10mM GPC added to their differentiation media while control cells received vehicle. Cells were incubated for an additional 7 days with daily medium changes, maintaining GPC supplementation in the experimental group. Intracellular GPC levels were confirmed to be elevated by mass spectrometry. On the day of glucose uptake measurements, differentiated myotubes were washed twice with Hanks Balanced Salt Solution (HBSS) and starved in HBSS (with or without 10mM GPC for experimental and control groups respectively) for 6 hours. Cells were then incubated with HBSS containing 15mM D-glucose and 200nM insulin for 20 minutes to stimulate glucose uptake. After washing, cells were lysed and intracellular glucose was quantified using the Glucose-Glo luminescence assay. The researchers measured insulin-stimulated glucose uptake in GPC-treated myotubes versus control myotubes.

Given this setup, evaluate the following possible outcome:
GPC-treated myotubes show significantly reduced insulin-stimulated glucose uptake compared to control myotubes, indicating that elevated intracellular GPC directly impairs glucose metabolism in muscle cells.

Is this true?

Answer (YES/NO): YES